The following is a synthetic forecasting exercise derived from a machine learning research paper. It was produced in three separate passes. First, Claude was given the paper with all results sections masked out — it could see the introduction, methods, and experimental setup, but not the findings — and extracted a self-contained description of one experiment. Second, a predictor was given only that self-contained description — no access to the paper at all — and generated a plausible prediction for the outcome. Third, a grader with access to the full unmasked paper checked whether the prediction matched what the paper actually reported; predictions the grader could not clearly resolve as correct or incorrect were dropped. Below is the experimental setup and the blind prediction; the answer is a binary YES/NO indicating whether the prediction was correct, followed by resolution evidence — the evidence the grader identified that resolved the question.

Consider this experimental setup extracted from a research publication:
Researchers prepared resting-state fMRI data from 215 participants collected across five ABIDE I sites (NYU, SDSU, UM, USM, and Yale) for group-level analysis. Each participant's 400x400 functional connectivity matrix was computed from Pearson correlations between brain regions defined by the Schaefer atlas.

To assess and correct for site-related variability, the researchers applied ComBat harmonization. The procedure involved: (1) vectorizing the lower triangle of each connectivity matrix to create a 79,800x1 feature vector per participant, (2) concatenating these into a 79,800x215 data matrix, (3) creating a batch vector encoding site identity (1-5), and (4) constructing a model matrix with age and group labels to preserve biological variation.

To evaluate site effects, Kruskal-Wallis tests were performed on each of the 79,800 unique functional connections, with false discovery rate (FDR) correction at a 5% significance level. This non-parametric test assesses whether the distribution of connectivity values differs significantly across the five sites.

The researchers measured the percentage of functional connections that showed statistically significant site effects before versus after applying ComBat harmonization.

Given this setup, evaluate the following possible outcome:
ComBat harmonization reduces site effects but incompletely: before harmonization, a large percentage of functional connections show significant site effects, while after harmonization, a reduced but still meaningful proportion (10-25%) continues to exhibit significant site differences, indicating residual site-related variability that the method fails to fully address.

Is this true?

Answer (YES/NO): NO